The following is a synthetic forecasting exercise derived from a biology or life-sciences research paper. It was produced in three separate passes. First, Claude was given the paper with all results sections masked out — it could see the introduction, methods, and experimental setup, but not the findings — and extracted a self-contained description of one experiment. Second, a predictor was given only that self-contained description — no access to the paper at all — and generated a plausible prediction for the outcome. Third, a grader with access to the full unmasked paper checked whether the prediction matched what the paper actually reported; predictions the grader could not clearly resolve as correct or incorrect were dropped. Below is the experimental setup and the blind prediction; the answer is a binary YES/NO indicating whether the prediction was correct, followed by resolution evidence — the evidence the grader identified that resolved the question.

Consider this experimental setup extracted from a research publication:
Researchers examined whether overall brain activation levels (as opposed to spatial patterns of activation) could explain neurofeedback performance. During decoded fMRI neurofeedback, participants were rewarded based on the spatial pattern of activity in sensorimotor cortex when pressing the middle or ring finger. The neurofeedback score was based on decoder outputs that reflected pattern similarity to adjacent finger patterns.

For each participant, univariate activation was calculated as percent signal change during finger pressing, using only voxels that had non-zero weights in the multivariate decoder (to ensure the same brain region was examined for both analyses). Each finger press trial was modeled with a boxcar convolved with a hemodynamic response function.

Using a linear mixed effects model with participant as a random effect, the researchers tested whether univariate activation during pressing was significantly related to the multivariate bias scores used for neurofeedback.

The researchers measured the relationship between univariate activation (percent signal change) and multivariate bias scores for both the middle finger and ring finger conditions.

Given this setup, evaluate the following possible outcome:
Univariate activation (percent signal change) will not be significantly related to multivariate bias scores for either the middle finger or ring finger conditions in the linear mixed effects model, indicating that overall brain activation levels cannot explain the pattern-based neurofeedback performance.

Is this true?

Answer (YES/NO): YES